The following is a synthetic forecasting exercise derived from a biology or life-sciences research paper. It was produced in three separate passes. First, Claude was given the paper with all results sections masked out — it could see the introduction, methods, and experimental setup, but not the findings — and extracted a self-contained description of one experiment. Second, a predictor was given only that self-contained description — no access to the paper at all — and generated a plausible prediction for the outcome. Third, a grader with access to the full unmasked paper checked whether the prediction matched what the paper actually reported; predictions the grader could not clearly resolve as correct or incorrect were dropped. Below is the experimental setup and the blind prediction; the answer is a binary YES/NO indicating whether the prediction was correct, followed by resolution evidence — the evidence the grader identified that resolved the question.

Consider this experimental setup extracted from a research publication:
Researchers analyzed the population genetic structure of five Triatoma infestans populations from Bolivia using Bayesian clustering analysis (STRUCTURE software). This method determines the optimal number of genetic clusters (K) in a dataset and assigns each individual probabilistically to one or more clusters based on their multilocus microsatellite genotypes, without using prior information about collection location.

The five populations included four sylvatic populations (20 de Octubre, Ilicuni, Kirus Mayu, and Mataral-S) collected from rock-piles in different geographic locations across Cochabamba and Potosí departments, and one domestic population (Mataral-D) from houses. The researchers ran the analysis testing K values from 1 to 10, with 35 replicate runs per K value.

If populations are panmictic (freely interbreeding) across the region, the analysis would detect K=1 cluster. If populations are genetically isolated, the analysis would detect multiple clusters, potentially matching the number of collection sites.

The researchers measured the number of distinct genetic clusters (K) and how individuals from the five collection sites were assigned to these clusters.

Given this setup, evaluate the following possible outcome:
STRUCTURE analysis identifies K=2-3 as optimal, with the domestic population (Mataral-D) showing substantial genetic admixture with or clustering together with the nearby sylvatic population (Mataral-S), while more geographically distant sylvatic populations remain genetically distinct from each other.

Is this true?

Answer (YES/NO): NO